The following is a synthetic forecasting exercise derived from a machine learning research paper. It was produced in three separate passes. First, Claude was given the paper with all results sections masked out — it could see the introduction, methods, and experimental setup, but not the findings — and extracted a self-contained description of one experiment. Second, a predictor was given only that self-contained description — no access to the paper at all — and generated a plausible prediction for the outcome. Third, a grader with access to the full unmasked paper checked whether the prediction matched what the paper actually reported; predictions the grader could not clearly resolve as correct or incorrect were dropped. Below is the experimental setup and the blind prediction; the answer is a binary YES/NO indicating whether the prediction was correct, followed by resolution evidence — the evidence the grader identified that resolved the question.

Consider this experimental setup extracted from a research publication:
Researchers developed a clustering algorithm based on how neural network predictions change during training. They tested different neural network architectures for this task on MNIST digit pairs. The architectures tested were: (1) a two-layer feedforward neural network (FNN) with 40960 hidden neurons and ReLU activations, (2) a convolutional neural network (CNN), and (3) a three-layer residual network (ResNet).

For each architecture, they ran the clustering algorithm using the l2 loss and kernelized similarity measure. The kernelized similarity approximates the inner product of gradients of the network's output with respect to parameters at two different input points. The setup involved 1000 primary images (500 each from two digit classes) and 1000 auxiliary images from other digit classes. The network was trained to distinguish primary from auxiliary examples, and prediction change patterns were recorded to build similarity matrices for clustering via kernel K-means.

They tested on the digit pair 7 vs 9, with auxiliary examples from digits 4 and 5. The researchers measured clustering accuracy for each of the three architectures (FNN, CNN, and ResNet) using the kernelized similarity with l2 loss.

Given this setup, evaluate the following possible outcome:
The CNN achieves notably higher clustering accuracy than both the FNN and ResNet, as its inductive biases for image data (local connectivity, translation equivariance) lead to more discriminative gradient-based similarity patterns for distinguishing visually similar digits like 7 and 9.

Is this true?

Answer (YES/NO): YES